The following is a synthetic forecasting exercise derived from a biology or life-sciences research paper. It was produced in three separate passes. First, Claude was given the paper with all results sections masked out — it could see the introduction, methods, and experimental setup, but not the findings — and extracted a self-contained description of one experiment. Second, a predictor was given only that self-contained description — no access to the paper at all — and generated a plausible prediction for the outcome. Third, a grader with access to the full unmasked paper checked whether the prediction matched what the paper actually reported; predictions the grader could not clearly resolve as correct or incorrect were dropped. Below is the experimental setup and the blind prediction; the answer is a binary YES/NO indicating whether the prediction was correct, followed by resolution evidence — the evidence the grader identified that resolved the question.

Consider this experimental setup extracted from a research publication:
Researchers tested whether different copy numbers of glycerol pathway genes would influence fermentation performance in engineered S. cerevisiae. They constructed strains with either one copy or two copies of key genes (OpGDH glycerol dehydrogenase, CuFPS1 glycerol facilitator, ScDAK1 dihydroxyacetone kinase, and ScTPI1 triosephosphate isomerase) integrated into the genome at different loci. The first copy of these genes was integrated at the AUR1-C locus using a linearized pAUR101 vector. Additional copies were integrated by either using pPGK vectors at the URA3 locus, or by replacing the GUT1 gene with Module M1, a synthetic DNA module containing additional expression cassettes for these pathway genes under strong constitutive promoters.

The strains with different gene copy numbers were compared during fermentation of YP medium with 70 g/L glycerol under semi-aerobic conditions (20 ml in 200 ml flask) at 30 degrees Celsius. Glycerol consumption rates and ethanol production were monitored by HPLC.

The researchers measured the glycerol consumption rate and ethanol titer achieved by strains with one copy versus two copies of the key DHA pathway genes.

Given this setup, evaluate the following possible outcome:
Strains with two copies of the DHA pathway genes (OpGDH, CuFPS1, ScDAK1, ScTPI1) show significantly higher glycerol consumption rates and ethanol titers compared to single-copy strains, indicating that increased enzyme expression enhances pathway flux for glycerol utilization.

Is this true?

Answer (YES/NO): YES